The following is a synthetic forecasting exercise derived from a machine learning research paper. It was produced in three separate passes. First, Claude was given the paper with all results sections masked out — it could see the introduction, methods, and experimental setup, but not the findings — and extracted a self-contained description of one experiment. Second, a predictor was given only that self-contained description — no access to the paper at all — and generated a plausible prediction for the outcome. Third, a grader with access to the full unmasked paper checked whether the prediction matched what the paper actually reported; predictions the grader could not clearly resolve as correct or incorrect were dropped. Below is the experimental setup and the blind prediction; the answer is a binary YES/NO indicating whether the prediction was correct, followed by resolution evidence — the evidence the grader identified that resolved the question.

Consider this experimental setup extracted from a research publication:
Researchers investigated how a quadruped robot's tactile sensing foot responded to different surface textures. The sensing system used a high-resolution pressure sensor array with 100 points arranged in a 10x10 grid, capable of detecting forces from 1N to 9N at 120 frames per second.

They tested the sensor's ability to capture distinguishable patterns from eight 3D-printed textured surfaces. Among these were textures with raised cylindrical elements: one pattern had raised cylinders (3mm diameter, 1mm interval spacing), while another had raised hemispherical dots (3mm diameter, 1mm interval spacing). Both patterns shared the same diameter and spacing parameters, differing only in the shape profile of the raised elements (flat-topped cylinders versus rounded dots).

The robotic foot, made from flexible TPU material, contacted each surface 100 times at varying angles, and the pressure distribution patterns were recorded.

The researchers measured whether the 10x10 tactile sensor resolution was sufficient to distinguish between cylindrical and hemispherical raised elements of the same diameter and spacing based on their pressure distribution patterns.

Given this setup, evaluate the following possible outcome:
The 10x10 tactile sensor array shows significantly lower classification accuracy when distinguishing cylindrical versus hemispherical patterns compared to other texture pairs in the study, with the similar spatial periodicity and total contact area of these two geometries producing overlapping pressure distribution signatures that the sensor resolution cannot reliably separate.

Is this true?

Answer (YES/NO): YES